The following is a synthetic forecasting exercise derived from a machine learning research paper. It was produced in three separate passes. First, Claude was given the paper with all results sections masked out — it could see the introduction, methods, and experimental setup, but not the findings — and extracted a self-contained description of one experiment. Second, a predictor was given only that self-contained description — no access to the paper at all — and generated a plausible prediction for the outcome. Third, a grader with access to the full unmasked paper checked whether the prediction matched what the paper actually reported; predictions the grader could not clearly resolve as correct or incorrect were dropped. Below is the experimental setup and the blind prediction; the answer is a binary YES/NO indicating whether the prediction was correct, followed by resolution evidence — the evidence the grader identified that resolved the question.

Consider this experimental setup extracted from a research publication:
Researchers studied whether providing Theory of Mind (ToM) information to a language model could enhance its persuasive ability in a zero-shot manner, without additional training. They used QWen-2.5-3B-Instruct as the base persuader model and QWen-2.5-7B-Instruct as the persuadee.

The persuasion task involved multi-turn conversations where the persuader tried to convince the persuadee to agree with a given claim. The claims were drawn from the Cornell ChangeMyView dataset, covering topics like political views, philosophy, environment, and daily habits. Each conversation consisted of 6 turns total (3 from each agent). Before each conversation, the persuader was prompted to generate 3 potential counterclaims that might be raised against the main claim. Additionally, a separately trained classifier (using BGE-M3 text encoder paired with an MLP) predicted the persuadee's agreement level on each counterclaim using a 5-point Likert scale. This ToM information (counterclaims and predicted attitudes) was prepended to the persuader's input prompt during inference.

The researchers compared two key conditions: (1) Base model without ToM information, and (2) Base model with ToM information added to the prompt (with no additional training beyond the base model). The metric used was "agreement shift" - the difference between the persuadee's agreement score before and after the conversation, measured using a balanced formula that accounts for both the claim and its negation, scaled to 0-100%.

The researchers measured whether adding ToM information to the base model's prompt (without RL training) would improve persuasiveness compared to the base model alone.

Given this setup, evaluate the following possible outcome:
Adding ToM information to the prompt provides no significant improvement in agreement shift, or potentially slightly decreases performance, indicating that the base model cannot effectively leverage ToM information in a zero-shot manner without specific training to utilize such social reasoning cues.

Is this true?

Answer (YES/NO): YES